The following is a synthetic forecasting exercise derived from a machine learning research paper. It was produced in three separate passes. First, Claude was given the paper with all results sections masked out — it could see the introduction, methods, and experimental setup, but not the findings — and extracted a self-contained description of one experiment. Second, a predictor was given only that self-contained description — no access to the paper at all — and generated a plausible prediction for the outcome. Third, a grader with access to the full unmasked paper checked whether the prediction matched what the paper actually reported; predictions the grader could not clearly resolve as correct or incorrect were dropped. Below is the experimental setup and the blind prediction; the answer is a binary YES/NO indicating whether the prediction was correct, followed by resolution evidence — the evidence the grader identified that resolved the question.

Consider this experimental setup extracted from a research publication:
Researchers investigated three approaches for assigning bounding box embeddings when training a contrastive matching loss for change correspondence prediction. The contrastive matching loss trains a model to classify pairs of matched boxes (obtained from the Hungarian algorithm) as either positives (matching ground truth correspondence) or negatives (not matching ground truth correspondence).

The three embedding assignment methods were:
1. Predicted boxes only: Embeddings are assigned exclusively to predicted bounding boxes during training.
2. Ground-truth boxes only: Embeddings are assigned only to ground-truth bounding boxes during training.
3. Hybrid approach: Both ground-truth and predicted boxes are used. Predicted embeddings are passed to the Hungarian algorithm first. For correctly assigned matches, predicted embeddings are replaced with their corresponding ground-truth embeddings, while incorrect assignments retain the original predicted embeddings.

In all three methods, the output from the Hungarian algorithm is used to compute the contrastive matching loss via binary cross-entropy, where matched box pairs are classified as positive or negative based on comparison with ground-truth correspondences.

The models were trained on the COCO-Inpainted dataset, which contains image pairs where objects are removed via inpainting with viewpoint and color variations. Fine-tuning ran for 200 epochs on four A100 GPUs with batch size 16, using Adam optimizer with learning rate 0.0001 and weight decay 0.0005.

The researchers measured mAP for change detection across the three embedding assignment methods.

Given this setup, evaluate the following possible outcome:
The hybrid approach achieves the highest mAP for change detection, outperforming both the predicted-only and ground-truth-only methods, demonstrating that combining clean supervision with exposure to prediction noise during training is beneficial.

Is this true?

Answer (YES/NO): NO